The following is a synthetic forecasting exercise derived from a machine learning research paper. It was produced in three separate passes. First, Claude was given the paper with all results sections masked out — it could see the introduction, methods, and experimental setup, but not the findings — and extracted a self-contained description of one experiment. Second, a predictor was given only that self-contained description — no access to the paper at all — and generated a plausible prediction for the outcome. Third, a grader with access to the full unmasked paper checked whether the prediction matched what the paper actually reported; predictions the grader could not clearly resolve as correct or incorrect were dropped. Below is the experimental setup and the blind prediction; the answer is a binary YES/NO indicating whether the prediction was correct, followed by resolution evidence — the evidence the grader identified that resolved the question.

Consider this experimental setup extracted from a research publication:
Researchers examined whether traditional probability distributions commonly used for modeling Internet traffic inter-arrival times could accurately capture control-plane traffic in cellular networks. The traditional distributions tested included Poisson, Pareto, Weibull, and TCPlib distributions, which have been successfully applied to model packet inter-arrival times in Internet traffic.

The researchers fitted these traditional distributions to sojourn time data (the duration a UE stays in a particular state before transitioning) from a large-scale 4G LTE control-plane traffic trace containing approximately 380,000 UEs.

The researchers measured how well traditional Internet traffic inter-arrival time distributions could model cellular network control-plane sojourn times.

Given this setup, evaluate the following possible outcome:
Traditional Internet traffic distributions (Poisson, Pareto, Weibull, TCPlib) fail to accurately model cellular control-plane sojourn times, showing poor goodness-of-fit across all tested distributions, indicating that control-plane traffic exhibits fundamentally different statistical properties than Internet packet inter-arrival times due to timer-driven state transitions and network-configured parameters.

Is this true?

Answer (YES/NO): YES